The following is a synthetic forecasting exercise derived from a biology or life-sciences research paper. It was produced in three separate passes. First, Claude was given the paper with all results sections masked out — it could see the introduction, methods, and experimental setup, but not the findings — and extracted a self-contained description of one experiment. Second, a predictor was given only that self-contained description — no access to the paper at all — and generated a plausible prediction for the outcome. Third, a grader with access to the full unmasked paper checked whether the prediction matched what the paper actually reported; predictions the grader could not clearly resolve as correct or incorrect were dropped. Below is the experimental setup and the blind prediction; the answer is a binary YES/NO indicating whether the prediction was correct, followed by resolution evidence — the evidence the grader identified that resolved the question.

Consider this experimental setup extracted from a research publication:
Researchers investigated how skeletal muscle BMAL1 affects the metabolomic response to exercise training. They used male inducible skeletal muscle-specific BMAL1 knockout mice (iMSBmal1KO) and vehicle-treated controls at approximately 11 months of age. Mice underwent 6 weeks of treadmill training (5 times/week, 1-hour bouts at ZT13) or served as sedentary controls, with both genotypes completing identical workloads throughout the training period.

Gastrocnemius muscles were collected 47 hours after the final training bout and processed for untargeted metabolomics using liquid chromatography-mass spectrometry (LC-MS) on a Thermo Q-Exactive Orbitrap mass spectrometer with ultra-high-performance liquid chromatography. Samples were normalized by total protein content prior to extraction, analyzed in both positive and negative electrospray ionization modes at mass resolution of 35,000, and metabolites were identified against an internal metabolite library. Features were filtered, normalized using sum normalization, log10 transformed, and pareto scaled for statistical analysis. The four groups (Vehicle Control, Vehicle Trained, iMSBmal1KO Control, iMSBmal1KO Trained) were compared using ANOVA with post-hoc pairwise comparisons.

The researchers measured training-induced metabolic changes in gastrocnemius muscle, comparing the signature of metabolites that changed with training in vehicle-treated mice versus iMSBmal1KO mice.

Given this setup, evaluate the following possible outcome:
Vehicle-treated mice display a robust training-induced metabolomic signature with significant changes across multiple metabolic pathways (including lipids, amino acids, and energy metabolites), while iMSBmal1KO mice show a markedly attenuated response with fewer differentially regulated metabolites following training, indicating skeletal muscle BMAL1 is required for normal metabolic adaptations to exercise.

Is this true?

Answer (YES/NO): NO